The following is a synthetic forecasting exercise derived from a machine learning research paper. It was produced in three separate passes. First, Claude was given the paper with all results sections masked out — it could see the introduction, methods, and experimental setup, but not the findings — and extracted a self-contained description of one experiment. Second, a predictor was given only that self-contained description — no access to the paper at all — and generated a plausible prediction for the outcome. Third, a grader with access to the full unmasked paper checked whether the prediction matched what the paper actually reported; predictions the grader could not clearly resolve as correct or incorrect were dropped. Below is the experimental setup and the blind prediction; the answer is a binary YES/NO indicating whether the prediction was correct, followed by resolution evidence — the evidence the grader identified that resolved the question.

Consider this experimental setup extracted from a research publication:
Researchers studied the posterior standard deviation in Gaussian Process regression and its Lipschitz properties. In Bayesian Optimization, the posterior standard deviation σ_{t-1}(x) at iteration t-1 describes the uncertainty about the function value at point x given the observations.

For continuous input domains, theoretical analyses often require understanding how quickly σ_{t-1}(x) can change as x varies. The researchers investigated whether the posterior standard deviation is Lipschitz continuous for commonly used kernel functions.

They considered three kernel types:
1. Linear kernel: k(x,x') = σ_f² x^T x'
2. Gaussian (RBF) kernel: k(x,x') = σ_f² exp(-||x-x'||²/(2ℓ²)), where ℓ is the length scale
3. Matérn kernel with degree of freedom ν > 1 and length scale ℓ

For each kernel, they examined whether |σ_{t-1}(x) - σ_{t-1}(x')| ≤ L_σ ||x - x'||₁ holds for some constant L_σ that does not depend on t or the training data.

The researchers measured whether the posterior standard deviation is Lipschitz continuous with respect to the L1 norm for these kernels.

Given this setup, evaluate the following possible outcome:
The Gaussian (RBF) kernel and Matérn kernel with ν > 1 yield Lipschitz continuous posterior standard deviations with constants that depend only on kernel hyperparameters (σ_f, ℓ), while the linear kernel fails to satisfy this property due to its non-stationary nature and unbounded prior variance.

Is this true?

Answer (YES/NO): NO